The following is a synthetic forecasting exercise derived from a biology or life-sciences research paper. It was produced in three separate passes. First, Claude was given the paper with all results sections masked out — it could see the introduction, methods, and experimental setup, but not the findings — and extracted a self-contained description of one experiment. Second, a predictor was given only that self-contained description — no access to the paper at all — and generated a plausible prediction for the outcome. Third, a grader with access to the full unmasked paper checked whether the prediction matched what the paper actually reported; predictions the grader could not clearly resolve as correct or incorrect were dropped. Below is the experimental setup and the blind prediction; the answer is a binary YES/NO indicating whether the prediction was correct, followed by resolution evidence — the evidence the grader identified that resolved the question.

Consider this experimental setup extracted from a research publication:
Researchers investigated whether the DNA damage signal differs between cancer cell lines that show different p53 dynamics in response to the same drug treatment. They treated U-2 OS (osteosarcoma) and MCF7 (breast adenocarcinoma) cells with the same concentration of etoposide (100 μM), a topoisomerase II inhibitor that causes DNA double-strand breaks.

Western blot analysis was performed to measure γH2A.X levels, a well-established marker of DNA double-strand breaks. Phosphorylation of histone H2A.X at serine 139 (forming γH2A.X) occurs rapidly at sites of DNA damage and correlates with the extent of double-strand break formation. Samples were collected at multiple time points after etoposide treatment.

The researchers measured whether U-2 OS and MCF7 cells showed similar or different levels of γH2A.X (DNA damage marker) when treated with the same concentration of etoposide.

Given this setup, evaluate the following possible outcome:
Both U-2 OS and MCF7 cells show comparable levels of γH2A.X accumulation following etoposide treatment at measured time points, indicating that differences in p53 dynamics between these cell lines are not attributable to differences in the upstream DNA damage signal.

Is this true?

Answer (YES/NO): YES